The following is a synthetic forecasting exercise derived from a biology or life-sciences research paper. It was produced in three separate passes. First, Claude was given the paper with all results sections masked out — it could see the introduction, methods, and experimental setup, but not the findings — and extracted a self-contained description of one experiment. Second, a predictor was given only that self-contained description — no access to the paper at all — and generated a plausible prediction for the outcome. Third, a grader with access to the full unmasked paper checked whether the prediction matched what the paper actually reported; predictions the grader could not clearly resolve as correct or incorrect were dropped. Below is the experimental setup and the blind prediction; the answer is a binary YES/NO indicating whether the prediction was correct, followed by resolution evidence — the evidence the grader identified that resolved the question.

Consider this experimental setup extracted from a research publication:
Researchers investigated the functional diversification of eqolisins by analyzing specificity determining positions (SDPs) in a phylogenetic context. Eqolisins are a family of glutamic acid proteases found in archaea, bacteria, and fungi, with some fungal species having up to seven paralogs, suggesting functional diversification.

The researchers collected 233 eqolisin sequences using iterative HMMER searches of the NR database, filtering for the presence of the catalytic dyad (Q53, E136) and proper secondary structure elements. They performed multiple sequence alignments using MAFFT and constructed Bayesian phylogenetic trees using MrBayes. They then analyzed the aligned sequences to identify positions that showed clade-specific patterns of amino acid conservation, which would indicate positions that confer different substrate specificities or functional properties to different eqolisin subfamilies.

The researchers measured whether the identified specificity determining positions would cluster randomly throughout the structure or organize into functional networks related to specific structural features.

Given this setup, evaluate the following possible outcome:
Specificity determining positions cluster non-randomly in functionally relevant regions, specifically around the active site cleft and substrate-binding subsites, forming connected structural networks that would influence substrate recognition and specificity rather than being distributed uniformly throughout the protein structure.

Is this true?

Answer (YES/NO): YES